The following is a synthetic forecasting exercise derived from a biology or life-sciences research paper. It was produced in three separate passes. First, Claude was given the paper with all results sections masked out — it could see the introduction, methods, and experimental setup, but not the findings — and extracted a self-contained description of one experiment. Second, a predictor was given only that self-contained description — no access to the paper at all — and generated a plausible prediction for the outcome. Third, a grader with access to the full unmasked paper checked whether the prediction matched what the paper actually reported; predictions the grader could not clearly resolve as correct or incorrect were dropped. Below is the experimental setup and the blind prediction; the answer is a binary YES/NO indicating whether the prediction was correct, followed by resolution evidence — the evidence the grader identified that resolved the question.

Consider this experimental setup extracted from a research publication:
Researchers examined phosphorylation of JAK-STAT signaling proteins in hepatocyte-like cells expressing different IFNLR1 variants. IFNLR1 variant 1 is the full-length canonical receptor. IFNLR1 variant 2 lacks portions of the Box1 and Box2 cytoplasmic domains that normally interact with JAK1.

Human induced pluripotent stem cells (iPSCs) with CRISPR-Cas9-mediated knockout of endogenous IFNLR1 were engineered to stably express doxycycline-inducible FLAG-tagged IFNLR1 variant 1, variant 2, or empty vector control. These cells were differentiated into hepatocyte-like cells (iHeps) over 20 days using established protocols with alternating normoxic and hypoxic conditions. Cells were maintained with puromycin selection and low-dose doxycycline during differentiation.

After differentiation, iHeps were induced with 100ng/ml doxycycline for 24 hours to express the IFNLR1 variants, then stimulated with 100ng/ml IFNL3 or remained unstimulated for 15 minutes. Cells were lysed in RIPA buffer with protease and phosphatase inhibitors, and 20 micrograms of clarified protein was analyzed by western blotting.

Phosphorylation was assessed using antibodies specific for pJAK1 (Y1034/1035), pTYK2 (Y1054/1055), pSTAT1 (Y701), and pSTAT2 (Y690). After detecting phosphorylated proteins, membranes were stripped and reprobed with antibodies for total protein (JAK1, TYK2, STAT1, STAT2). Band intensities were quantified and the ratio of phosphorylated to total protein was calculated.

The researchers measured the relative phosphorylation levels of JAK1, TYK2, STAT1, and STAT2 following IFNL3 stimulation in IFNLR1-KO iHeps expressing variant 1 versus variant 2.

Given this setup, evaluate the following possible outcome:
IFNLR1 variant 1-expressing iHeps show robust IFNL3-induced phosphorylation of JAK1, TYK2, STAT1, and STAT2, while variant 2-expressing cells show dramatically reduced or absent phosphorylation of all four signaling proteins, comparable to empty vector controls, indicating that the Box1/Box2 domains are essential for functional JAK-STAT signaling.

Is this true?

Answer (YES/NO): NO